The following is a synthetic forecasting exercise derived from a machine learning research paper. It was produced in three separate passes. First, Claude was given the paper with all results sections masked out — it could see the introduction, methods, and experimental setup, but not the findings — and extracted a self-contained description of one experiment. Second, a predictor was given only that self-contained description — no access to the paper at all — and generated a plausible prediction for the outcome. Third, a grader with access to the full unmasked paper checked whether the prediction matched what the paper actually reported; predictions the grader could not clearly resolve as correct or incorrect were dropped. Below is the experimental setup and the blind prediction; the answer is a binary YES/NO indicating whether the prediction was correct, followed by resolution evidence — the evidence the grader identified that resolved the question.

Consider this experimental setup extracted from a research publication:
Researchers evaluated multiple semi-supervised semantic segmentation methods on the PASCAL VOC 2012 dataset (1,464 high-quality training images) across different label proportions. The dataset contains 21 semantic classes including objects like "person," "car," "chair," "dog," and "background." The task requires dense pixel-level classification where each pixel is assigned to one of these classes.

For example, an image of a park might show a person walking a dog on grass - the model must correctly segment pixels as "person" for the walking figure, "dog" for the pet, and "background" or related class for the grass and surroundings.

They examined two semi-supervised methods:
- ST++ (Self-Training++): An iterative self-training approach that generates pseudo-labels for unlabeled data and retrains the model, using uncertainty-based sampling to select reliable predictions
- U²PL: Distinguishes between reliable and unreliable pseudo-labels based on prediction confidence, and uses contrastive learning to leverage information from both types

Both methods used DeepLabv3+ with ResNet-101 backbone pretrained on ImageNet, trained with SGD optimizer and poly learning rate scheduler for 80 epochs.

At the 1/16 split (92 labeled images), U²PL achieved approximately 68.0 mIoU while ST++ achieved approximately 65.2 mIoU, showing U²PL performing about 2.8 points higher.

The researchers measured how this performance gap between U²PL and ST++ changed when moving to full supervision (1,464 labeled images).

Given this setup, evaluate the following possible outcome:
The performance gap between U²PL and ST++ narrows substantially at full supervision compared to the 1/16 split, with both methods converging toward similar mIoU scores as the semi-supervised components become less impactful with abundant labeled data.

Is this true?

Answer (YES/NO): YES